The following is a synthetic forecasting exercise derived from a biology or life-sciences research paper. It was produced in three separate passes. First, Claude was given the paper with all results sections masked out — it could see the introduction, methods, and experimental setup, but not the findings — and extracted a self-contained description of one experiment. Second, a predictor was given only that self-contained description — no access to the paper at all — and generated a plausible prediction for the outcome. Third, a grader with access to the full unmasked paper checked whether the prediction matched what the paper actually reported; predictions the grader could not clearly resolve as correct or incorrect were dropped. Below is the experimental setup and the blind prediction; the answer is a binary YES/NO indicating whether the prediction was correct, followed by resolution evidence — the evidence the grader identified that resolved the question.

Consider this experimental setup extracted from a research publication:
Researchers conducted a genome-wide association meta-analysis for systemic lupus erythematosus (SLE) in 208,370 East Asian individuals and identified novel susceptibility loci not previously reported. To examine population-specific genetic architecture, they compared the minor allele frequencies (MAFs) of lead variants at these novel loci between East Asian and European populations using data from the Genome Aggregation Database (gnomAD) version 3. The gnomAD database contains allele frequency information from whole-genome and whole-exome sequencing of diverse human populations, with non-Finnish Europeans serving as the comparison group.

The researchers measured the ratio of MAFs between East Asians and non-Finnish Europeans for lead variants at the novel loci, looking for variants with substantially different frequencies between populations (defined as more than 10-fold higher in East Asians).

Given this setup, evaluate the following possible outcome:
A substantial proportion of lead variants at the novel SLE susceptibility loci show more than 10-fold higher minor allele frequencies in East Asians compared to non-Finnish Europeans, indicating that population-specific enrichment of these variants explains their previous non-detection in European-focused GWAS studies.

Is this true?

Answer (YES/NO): NO